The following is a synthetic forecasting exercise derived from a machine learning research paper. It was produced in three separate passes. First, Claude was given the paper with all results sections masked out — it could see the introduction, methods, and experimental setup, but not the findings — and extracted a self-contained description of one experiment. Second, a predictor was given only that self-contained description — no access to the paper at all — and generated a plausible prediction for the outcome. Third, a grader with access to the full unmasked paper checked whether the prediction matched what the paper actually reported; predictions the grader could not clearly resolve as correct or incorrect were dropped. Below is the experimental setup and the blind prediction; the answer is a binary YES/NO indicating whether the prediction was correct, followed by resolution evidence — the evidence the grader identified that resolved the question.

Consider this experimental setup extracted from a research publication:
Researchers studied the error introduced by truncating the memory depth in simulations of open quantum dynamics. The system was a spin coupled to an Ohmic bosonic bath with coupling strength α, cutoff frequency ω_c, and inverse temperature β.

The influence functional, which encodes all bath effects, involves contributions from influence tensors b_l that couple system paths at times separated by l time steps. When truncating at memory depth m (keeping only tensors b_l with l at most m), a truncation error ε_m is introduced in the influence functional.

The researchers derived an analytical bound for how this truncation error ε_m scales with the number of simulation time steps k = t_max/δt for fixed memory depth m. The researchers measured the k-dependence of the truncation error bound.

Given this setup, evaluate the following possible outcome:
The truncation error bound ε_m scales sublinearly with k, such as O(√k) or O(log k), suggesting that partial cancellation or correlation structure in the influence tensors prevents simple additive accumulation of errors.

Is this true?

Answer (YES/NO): NO